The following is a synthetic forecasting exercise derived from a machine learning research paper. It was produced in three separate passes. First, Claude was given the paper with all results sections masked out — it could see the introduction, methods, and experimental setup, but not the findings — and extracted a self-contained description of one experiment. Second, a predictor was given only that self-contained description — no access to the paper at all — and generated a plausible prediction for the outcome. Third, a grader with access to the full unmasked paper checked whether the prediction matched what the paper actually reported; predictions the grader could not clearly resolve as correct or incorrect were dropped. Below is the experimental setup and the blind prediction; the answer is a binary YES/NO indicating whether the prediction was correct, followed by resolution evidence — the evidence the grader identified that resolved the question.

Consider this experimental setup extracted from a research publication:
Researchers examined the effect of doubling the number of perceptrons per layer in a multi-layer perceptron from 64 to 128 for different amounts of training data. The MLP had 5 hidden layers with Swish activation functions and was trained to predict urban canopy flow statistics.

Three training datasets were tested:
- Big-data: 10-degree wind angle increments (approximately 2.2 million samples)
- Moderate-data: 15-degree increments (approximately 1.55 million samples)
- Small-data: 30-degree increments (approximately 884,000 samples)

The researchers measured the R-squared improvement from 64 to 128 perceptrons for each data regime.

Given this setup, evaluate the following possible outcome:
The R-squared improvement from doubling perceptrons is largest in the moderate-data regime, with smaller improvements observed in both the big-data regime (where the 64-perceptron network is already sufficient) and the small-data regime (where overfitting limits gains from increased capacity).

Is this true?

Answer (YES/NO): NO